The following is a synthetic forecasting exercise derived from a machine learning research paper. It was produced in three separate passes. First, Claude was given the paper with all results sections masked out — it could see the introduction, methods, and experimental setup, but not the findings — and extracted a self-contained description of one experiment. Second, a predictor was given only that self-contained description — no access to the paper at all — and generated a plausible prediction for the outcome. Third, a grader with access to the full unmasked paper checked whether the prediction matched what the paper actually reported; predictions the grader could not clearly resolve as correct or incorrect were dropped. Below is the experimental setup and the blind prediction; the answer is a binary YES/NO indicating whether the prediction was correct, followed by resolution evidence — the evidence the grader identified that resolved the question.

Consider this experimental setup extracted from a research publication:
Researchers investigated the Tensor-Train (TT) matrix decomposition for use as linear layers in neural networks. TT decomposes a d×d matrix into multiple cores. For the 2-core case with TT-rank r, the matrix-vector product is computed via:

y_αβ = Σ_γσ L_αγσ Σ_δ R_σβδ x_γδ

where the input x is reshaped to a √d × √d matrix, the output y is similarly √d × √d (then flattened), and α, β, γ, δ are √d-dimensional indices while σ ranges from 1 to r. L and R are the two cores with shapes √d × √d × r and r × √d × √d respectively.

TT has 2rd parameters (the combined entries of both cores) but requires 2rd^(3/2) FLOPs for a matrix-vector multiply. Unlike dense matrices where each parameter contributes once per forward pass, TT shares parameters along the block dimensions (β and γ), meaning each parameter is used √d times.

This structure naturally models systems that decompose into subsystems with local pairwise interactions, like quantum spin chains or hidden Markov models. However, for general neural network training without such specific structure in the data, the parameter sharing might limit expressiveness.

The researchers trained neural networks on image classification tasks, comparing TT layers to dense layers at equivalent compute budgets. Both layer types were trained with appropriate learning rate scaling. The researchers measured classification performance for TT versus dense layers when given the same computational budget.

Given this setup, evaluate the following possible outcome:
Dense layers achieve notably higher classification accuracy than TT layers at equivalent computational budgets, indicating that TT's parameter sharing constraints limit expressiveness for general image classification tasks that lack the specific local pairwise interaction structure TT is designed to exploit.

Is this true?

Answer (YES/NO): YES